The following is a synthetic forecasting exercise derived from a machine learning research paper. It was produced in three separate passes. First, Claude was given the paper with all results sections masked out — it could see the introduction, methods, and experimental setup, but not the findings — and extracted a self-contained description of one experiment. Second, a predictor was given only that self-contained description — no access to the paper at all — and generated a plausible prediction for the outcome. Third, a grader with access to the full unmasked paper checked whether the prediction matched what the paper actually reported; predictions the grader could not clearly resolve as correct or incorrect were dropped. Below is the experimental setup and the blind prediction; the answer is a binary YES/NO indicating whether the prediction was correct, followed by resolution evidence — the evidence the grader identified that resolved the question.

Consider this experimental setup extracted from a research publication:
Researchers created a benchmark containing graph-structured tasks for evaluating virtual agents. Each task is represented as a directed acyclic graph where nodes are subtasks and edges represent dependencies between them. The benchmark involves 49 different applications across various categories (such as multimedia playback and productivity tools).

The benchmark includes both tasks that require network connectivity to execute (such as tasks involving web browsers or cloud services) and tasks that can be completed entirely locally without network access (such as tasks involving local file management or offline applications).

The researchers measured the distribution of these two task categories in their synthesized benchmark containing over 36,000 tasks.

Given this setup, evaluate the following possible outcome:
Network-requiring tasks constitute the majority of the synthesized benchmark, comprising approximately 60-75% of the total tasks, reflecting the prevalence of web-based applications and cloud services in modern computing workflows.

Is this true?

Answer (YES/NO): NO